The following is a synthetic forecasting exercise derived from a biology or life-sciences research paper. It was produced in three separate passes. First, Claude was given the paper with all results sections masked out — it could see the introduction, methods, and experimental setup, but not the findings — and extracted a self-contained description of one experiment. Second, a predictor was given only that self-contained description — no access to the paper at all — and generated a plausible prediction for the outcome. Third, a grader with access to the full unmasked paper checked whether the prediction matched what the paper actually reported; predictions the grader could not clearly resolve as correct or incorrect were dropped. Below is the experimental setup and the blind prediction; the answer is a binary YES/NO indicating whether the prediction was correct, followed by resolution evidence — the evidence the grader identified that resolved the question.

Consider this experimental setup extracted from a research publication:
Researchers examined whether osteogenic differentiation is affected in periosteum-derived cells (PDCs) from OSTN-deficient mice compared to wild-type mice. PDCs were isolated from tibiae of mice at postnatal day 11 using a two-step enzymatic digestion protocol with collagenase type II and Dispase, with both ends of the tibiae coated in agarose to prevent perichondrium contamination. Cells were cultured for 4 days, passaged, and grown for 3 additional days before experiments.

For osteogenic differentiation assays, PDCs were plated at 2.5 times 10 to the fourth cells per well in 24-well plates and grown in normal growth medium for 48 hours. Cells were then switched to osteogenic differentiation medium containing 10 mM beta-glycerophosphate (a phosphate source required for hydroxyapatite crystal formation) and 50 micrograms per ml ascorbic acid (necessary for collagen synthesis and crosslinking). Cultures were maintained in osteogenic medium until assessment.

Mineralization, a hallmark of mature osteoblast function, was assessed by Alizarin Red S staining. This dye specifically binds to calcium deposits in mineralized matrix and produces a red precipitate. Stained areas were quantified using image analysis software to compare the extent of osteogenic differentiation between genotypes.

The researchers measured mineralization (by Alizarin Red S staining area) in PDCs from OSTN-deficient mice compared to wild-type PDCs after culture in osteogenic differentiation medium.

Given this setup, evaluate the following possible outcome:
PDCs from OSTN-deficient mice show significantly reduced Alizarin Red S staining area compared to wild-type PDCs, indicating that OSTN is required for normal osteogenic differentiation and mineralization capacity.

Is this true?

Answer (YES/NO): YES